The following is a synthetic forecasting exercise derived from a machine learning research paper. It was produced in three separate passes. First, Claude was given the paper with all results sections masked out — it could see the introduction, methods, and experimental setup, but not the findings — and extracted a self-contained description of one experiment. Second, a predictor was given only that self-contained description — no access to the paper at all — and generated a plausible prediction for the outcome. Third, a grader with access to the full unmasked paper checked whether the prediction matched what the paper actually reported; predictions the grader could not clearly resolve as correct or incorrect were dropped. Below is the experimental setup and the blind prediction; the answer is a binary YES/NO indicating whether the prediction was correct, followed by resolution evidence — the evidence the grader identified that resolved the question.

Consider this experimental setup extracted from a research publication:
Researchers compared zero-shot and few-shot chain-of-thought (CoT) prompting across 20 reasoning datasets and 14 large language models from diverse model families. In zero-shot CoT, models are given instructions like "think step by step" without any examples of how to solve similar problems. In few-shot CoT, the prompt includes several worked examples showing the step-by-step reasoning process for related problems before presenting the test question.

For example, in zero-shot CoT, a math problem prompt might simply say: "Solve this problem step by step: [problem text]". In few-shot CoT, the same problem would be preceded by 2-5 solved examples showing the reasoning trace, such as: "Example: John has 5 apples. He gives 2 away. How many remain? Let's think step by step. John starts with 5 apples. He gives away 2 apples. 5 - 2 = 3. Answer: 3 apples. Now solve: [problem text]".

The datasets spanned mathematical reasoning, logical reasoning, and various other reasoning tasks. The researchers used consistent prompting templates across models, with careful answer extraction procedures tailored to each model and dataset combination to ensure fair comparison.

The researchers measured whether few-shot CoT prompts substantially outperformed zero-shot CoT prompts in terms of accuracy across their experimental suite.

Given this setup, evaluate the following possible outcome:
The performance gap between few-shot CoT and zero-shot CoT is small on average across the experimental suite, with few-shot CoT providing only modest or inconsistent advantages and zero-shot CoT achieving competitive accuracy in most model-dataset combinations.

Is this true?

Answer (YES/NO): YES